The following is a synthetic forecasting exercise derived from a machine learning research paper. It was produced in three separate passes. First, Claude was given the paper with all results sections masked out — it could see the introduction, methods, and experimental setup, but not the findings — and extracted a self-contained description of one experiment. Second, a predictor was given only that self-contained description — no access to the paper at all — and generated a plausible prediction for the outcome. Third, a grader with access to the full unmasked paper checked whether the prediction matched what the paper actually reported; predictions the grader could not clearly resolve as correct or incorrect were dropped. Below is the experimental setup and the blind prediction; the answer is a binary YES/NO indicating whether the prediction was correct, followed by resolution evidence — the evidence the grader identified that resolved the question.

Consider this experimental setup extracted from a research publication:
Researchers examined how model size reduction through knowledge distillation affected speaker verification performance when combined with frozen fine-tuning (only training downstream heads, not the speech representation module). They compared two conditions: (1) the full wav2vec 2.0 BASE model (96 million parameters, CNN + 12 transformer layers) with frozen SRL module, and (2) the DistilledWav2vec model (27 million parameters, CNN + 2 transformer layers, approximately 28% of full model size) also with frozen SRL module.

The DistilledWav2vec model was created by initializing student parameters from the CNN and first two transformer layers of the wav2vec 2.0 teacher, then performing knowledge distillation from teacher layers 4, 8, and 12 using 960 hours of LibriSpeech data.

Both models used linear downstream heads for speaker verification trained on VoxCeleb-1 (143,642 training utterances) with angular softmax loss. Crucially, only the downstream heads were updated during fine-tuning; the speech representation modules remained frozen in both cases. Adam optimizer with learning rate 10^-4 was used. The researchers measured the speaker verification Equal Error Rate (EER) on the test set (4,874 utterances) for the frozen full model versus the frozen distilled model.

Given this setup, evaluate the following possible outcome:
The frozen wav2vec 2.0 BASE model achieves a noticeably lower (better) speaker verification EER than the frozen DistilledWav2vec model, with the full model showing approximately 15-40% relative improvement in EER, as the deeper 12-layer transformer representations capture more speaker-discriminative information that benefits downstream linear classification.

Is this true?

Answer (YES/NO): NO